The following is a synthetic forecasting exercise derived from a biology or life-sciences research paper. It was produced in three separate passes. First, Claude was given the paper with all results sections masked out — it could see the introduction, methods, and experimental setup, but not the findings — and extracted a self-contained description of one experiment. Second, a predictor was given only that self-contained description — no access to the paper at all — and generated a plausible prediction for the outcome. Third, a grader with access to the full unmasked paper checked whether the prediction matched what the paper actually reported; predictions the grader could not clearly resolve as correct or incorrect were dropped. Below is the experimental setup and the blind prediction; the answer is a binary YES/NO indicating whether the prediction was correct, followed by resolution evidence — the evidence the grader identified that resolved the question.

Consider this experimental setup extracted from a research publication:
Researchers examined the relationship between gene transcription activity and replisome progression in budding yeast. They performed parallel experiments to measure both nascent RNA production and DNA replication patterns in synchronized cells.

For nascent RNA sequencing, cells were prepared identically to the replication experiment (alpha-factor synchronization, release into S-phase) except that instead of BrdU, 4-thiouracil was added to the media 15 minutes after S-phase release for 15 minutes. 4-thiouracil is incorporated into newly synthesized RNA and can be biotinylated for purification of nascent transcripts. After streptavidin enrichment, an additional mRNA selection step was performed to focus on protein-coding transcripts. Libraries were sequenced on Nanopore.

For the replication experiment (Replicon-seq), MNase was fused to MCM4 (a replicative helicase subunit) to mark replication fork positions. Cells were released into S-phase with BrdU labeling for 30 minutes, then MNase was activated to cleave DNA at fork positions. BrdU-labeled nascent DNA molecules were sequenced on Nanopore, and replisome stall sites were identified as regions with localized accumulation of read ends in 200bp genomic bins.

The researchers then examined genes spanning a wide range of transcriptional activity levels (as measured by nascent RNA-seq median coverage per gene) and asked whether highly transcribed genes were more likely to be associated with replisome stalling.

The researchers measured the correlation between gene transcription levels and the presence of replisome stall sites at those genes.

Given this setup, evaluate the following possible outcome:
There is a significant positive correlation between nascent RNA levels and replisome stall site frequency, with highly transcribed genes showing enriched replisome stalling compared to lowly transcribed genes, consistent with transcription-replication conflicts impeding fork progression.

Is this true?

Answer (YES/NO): NO